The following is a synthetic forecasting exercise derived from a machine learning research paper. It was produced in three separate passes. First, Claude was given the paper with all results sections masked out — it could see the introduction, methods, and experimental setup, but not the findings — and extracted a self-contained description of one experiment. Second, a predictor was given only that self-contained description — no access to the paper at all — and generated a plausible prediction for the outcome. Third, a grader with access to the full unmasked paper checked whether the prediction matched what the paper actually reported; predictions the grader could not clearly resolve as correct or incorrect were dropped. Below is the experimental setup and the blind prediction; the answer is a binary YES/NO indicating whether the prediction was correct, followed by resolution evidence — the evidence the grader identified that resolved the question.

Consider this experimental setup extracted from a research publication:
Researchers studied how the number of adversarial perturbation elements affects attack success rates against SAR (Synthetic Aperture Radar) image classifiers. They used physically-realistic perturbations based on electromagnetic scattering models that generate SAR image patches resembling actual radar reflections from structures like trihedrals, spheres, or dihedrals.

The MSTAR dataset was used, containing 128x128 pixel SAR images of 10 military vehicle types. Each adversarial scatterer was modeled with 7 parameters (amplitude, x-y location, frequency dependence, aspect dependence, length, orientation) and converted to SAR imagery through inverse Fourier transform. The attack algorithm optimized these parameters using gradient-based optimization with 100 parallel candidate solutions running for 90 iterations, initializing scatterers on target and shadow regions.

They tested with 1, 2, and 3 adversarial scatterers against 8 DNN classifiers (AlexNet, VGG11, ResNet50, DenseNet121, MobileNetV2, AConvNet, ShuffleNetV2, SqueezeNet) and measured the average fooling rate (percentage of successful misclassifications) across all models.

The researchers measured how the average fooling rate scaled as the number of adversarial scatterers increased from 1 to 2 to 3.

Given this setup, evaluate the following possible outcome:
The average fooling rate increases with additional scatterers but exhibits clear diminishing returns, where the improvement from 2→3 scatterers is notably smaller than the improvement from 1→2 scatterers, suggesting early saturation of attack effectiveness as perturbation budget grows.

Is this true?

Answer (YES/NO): YES